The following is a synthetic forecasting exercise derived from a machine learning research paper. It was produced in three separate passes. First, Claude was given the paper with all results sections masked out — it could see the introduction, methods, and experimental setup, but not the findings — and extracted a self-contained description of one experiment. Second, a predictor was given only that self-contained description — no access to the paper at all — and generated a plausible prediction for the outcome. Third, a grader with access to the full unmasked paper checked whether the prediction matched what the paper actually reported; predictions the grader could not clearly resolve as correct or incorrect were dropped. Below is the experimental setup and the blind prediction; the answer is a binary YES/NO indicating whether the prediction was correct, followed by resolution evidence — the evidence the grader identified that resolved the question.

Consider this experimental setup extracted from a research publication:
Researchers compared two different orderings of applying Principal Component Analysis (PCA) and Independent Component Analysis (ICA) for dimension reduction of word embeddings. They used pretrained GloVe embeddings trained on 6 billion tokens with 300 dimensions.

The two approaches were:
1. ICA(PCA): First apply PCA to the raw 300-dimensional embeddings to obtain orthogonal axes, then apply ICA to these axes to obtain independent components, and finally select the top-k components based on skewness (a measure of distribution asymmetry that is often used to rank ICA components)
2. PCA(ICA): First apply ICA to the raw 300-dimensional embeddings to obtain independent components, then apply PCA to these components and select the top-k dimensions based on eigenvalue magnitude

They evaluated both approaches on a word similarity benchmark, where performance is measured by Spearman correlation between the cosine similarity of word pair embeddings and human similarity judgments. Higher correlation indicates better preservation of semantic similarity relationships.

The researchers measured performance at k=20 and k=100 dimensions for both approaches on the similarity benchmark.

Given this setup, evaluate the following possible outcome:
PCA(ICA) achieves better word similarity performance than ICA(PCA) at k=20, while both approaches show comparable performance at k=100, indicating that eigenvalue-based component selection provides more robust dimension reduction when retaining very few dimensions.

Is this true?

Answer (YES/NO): NO